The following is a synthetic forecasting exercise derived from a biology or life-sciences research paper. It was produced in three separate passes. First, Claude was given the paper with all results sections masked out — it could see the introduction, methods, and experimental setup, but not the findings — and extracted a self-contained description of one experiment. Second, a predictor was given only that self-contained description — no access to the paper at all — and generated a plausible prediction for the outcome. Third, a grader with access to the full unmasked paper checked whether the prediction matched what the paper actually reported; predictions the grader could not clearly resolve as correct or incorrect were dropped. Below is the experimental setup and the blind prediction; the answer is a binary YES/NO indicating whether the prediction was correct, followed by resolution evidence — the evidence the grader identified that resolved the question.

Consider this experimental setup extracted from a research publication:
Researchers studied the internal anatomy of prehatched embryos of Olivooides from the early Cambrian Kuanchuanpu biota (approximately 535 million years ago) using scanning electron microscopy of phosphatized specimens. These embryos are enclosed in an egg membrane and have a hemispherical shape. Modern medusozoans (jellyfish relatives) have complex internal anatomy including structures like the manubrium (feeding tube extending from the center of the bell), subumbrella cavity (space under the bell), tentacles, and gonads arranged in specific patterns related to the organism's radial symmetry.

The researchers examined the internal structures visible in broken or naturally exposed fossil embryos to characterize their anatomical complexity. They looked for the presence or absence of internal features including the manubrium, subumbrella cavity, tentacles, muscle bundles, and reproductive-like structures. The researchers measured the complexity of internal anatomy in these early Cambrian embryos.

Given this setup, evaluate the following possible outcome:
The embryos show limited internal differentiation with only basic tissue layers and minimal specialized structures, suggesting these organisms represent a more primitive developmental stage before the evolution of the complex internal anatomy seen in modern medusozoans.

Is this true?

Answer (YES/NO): NO